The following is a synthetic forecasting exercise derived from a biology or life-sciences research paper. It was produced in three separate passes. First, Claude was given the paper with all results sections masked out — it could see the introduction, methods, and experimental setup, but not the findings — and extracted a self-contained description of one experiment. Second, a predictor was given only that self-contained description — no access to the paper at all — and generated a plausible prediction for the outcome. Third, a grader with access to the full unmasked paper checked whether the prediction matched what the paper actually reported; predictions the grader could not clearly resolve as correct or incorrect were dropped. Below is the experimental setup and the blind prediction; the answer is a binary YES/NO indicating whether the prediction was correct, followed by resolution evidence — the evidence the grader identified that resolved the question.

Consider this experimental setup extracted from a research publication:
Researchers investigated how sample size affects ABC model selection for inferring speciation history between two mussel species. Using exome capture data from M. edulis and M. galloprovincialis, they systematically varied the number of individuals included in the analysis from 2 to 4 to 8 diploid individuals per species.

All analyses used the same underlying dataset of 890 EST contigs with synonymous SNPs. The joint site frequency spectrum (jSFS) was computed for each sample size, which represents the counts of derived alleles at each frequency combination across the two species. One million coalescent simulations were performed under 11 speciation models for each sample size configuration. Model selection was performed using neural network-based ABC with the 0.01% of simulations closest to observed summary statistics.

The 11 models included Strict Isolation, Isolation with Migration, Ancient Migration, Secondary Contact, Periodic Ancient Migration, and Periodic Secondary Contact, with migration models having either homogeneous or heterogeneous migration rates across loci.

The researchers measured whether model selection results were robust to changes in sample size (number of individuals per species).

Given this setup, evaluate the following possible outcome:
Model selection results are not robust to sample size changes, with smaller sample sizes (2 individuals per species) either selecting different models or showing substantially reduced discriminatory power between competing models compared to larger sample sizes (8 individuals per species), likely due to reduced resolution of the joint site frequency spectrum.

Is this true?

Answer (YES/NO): NO